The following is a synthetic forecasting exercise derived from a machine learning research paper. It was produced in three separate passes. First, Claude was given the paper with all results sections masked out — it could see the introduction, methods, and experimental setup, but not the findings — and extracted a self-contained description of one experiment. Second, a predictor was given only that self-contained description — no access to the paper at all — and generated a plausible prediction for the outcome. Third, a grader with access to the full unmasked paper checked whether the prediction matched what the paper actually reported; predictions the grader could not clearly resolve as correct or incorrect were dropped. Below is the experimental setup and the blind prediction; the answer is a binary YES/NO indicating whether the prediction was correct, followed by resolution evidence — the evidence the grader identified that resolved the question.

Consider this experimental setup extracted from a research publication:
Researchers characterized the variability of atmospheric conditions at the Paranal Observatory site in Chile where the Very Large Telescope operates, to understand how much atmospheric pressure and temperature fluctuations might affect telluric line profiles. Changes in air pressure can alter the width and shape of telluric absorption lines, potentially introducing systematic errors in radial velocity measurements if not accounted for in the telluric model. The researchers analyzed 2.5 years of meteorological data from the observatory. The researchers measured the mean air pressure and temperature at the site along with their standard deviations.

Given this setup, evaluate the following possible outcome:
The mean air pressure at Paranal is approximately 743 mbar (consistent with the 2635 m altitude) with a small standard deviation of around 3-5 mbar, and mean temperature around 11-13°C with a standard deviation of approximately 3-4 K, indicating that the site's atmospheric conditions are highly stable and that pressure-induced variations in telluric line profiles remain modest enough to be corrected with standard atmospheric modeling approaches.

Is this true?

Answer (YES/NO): NO